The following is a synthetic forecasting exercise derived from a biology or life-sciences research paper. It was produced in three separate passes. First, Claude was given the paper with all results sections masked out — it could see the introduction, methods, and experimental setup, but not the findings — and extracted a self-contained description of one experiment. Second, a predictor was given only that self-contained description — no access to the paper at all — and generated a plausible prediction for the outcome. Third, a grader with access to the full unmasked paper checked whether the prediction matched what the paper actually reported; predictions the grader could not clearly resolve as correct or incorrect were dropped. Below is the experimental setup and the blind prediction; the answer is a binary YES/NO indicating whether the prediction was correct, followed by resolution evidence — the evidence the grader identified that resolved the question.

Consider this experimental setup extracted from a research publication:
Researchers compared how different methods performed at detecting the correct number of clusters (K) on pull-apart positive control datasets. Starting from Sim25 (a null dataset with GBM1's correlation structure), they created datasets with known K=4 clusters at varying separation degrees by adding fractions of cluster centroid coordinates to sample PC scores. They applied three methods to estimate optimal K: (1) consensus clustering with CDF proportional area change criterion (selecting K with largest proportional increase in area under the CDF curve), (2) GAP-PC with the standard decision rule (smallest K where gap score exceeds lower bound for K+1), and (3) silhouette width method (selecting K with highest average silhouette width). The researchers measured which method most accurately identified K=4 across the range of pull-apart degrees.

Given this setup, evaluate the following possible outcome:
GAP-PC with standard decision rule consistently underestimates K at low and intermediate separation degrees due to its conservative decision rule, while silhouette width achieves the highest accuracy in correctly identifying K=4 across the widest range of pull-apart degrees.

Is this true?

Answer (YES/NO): NO